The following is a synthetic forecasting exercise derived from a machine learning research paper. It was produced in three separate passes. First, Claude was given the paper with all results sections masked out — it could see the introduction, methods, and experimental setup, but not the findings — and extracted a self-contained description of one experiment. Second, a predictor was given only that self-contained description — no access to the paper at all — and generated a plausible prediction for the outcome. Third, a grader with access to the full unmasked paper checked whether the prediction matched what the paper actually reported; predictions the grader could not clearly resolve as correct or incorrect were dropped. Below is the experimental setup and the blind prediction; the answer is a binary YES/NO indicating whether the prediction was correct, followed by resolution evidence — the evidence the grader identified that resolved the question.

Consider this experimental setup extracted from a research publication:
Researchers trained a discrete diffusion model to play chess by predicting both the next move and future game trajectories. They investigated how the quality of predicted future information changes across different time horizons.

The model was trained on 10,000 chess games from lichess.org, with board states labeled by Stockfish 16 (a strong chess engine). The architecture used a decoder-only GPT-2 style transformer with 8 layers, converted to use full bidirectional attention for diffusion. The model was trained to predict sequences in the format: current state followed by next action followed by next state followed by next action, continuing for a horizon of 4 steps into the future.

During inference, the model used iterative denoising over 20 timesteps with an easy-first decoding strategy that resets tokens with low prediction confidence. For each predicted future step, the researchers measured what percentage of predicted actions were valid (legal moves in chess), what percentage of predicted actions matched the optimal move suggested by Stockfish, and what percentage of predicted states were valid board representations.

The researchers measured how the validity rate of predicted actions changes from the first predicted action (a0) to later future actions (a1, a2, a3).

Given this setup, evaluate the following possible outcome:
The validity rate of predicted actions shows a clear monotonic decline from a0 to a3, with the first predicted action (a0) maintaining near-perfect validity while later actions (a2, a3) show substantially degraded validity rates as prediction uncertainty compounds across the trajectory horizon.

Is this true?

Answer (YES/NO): YES